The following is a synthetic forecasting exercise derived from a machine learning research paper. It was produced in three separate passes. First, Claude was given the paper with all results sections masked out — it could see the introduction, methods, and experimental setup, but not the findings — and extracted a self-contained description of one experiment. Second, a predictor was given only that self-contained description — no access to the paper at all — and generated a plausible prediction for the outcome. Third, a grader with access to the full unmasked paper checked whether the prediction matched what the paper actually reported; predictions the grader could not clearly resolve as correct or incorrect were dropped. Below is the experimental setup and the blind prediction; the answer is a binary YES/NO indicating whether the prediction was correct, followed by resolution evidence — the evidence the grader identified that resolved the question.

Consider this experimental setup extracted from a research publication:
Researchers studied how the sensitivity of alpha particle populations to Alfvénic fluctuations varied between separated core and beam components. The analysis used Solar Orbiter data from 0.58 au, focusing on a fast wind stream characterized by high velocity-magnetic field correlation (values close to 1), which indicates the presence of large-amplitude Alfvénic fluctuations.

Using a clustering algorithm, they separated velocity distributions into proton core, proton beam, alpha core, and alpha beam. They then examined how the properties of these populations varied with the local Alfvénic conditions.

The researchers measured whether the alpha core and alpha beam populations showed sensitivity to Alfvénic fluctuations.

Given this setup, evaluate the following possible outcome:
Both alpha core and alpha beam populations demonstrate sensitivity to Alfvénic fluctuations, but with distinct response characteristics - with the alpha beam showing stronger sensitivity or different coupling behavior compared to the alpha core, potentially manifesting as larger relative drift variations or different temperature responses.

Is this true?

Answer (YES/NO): NO